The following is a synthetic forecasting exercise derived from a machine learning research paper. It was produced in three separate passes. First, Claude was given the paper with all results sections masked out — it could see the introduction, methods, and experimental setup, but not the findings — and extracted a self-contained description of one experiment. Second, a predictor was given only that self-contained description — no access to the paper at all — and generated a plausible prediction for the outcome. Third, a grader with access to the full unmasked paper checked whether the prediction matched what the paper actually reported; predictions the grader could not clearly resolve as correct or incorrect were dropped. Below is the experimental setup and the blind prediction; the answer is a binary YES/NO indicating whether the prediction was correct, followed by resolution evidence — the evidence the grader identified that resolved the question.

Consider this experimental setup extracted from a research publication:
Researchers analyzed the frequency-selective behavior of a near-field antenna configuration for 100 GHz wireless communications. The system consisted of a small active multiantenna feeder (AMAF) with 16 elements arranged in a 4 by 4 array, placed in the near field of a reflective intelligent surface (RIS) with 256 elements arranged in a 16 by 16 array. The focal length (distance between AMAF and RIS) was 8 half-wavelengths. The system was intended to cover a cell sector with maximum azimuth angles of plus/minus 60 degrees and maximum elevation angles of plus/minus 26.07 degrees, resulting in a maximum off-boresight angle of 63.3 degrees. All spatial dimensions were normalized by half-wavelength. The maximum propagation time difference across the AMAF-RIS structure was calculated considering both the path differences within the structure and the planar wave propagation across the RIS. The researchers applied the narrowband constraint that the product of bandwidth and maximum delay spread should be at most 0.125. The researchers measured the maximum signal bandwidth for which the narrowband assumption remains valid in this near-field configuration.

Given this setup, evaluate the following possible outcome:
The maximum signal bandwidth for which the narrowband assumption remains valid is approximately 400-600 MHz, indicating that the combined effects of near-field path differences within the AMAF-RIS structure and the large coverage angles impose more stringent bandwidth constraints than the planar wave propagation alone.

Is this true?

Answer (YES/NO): NO